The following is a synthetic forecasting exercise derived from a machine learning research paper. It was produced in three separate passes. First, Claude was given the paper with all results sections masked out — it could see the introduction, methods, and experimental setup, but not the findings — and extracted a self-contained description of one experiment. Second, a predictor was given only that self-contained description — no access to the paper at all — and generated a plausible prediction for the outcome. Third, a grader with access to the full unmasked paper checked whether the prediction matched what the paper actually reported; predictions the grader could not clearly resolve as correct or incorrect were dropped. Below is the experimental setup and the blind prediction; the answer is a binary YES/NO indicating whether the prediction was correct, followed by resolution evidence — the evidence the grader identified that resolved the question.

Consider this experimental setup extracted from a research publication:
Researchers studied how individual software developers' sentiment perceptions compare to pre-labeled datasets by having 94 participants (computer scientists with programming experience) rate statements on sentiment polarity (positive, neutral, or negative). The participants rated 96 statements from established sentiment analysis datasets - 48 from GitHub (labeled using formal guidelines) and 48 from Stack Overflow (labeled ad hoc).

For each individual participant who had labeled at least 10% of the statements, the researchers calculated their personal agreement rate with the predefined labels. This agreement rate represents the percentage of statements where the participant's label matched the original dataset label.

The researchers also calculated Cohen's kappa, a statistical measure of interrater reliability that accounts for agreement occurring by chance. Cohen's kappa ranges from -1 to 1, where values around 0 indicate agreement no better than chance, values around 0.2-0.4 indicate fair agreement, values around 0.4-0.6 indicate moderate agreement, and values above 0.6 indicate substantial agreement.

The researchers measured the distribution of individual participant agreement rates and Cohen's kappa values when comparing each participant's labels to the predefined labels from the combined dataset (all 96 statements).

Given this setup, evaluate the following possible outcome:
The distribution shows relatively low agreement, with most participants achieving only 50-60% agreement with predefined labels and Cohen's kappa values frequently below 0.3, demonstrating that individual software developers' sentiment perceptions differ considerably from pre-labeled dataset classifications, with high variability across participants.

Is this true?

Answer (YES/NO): NO